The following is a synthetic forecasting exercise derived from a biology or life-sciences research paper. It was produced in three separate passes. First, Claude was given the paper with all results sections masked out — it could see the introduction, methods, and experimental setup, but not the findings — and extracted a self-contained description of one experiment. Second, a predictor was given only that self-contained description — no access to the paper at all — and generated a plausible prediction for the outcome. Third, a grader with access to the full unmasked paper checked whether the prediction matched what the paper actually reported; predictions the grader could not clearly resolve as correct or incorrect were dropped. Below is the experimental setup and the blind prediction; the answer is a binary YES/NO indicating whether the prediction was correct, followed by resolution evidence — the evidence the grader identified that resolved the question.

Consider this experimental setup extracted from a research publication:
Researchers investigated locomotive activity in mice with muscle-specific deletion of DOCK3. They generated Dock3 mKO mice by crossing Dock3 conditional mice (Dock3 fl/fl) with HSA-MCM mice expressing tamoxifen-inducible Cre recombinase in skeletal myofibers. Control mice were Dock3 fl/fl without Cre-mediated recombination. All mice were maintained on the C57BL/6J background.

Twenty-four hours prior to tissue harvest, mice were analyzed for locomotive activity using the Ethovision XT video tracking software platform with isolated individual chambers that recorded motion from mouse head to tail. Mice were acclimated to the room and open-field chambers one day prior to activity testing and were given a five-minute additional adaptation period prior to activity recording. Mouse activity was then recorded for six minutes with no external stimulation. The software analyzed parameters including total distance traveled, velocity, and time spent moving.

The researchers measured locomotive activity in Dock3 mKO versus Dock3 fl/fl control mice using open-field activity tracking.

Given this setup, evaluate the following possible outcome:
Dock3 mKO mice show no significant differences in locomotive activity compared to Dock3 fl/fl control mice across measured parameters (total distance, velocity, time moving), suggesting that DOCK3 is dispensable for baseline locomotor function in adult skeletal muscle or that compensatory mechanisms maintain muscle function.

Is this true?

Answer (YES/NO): NO